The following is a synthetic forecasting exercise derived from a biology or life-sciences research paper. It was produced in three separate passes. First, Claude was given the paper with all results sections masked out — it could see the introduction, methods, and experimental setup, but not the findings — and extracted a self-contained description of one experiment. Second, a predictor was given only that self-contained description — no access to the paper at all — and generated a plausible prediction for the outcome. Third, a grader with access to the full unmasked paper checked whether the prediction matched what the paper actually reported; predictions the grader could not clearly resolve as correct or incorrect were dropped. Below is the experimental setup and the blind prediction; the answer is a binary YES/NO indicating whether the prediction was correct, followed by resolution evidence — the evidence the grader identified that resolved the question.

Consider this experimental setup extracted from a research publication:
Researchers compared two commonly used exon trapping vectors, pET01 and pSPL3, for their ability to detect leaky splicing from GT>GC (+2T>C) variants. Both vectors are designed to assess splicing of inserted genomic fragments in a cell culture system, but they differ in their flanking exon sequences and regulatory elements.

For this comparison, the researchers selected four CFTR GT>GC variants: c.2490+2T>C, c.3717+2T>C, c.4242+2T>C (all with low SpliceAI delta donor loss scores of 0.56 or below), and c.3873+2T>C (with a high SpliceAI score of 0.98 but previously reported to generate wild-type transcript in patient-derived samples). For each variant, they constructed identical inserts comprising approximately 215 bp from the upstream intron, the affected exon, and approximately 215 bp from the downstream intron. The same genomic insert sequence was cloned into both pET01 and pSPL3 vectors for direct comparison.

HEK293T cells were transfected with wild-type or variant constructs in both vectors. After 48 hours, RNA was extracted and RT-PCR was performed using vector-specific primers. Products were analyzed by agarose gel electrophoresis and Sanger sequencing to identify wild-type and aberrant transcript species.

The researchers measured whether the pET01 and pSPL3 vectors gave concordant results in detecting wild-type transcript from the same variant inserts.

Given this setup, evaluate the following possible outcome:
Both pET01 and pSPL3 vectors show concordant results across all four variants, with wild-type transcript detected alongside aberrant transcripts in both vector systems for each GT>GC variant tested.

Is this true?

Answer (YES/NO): NO